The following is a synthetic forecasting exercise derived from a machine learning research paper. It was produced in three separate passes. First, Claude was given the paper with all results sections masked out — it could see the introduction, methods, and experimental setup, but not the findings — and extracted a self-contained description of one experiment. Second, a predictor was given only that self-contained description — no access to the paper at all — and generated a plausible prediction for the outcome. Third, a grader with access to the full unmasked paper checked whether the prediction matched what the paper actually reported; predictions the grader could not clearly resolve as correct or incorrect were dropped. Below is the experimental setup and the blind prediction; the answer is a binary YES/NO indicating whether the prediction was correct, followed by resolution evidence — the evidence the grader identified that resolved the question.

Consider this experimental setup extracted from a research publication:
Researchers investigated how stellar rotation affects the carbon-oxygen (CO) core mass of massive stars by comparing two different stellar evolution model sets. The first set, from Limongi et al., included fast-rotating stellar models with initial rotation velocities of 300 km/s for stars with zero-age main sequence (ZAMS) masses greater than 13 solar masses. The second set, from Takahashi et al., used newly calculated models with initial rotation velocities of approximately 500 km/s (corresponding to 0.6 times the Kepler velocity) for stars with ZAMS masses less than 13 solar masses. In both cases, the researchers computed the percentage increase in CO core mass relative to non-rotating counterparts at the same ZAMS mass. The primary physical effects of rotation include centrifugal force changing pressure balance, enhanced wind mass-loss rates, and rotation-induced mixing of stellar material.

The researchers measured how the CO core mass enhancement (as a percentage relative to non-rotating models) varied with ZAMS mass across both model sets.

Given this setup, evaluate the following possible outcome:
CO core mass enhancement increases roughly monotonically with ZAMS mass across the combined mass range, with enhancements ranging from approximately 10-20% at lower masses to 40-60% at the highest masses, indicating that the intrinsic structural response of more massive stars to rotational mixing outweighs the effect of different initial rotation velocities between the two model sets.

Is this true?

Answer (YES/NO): NO